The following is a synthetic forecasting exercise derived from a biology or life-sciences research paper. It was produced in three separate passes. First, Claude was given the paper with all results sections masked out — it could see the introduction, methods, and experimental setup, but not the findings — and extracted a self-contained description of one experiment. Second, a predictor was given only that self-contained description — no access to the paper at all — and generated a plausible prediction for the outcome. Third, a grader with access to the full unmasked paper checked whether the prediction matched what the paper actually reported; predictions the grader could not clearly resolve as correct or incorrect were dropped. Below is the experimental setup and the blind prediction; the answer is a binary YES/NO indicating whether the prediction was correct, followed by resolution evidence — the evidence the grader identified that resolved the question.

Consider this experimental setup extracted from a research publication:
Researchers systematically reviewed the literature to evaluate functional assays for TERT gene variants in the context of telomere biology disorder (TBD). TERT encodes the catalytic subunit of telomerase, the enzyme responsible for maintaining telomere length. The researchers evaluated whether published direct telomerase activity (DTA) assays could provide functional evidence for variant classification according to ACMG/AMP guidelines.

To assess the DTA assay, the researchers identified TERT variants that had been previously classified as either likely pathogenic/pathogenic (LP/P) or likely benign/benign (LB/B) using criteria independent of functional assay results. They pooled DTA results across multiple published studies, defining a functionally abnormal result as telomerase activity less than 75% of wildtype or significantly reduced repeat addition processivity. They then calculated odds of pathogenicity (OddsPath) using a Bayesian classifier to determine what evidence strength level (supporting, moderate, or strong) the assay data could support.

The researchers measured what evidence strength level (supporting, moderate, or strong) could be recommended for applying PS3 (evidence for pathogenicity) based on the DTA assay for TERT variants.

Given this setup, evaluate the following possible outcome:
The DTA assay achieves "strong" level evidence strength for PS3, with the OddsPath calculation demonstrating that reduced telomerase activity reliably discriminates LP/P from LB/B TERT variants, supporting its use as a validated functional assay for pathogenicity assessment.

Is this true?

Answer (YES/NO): NO